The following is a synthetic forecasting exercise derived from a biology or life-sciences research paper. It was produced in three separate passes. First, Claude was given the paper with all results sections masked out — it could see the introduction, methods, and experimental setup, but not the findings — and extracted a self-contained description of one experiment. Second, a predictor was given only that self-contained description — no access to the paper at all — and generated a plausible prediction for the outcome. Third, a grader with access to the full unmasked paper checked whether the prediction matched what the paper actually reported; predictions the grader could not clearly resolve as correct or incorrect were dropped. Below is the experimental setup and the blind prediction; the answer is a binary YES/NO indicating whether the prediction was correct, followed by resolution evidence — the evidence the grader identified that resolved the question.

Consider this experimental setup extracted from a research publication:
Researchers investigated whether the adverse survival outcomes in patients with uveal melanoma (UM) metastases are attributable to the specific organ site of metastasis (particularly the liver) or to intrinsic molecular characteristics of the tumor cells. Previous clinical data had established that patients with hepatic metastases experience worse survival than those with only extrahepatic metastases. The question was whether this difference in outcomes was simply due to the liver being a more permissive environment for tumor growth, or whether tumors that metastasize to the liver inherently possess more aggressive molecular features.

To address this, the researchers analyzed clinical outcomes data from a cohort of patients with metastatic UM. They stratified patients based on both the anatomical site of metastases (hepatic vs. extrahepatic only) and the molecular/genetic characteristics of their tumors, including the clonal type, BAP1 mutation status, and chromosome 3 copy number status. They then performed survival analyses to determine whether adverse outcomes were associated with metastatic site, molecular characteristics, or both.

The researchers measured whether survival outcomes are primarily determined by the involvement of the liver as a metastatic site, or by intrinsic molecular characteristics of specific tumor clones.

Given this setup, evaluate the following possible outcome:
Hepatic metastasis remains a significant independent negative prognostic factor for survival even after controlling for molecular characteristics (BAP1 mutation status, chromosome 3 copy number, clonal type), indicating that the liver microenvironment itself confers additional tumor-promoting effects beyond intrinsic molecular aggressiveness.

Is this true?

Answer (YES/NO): NO